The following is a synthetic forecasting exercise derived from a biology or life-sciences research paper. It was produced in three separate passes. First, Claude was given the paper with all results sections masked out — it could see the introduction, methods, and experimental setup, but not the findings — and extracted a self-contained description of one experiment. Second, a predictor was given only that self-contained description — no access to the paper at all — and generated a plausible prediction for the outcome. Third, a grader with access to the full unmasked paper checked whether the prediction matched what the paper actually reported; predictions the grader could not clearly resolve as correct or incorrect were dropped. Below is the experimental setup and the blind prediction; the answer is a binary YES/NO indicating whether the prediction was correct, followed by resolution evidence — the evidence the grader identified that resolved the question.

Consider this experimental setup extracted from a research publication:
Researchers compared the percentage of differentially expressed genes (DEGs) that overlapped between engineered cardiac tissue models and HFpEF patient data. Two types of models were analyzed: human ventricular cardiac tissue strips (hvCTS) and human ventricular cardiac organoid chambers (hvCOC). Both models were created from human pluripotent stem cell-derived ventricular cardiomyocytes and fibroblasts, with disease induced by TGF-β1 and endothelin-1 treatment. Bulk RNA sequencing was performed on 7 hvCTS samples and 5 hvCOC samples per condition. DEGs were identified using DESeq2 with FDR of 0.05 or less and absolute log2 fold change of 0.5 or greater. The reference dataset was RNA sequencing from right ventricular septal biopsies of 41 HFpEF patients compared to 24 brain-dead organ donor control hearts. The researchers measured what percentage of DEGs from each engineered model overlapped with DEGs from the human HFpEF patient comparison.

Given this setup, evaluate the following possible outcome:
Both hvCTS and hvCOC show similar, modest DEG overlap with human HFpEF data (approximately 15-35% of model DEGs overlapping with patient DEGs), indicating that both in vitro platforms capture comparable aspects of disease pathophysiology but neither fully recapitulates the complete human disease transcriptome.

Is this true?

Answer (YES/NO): YES